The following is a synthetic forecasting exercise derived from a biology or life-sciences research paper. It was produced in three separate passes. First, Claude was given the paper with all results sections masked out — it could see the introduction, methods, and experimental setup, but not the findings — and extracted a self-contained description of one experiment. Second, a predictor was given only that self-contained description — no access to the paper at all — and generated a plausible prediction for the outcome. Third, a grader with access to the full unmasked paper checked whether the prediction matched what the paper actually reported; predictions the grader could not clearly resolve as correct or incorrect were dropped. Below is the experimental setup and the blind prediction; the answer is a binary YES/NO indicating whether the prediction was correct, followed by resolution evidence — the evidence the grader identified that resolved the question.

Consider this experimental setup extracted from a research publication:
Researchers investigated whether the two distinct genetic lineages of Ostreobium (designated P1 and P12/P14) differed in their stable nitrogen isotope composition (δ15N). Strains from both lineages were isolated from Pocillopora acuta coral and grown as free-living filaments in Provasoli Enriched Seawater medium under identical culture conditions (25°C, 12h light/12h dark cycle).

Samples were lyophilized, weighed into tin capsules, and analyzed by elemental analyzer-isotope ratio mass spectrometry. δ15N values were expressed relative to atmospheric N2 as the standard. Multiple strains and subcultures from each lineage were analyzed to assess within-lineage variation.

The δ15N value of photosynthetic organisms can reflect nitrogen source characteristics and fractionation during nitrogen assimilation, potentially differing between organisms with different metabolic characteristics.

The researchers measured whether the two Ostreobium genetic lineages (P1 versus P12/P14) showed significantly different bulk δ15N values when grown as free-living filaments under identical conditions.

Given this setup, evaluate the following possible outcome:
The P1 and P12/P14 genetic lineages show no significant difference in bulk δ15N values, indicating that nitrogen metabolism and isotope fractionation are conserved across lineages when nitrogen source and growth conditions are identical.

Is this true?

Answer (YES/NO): NO